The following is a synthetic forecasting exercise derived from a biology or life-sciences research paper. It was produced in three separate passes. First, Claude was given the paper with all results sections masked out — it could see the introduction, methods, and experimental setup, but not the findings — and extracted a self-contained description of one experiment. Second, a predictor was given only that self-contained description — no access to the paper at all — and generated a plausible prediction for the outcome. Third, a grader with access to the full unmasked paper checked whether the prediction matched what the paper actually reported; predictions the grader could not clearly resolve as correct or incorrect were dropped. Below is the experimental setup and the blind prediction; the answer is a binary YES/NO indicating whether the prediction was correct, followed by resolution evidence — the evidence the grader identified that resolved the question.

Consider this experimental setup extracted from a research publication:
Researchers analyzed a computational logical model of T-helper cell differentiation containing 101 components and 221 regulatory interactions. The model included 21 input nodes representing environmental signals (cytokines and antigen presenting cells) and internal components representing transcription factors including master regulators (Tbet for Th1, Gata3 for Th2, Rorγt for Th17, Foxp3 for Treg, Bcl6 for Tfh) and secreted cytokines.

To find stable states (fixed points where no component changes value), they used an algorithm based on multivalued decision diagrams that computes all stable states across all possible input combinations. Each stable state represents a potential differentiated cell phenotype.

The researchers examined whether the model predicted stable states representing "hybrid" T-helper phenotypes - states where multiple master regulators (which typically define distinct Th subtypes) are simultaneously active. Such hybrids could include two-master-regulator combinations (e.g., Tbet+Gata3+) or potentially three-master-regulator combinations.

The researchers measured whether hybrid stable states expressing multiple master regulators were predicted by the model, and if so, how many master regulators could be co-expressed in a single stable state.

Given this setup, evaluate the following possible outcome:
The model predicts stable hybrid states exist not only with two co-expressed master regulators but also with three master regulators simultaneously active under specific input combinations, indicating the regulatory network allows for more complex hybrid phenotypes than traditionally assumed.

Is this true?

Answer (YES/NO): YES